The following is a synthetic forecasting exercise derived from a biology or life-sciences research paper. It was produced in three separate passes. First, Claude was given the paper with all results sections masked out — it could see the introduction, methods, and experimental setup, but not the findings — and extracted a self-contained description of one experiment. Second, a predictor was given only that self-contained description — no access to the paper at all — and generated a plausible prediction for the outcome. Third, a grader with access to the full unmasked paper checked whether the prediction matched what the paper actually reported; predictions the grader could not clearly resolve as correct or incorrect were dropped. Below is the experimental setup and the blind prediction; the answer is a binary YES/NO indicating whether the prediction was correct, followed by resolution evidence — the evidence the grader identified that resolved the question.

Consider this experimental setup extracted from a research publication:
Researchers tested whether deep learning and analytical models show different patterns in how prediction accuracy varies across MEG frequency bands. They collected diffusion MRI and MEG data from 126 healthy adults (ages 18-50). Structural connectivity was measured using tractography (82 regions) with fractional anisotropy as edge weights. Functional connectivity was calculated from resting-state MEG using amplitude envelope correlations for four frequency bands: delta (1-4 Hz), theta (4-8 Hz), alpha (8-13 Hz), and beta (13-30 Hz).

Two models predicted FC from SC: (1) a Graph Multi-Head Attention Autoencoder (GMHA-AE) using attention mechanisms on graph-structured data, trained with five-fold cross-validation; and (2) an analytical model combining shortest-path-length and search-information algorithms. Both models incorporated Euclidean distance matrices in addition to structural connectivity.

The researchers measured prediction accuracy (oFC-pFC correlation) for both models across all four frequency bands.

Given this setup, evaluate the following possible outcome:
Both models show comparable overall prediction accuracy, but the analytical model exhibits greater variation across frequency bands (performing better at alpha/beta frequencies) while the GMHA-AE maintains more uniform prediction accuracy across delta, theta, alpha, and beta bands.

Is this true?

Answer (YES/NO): NO